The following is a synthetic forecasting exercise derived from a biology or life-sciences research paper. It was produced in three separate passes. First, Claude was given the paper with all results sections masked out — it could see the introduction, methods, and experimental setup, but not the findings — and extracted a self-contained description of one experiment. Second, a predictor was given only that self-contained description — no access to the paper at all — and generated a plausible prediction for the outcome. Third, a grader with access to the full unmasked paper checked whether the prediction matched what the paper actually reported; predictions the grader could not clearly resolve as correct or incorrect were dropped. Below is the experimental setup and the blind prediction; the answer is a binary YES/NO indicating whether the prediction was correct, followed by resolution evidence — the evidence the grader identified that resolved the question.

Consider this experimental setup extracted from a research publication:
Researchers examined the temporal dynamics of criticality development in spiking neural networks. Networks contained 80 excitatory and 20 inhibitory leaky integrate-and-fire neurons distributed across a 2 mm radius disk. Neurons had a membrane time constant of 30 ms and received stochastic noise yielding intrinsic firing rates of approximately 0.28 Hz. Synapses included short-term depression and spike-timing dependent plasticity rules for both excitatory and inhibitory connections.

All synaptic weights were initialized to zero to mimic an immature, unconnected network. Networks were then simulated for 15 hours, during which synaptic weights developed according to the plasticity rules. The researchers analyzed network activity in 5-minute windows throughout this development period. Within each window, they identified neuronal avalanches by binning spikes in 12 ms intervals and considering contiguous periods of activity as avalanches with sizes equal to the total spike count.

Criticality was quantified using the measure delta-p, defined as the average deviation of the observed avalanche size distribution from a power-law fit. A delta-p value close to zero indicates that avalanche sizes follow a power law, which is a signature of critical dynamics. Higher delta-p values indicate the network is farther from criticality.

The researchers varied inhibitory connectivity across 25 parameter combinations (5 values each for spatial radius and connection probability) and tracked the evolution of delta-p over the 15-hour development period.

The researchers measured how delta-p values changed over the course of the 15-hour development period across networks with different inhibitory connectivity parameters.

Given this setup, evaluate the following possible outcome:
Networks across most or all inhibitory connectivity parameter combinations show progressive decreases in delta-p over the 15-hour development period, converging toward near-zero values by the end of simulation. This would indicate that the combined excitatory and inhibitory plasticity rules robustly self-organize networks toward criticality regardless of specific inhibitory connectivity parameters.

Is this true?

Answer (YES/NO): NO